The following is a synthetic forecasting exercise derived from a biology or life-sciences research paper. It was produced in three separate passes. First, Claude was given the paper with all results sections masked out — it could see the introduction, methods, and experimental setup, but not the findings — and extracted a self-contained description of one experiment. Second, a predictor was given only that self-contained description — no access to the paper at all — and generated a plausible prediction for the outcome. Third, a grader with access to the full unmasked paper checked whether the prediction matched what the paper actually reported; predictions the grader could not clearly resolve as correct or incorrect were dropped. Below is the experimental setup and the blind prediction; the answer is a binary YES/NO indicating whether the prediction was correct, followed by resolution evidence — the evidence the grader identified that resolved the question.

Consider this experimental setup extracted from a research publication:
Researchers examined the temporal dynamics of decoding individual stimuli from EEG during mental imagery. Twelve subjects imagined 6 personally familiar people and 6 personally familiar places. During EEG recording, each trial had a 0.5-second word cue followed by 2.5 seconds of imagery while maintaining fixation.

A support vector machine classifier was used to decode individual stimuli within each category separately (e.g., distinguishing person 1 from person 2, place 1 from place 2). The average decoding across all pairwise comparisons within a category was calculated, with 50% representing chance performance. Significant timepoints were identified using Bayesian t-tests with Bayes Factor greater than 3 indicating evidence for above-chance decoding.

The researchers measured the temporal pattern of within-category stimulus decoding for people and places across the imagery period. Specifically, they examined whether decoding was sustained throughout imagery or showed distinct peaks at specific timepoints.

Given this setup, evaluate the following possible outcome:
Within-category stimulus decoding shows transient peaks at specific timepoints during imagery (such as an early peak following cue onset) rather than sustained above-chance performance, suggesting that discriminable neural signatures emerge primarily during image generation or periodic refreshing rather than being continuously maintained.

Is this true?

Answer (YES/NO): YES